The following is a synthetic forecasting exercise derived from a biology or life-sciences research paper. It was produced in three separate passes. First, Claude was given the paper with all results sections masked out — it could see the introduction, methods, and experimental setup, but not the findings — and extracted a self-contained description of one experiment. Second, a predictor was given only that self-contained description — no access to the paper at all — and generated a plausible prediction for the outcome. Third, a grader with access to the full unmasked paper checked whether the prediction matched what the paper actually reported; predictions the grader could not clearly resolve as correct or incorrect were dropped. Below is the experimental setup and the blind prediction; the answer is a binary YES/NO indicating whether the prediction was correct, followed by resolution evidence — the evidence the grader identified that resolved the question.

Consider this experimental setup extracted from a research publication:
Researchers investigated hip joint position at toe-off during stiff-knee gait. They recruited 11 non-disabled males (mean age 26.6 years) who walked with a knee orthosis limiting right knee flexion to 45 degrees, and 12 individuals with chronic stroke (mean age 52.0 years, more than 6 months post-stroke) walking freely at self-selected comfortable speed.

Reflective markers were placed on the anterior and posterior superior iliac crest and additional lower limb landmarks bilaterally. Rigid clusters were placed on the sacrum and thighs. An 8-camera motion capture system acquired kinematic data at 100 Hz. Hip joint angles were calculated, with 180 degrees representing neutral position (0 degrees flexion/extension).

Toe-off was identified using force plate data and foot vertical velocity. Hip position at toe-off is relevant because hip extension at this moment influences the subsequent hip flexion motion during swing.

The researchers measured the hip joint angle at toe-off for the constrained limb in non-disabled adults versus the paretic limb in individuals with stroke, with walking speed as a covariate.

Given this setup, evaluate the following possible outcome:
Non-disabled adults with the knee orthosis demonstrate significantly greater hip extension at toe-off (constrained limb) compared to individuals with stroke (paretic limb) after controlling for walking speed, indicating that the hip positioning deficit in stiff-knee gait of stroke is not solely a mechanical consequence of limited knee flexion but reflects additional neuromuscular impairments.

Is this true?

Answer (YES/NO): NO